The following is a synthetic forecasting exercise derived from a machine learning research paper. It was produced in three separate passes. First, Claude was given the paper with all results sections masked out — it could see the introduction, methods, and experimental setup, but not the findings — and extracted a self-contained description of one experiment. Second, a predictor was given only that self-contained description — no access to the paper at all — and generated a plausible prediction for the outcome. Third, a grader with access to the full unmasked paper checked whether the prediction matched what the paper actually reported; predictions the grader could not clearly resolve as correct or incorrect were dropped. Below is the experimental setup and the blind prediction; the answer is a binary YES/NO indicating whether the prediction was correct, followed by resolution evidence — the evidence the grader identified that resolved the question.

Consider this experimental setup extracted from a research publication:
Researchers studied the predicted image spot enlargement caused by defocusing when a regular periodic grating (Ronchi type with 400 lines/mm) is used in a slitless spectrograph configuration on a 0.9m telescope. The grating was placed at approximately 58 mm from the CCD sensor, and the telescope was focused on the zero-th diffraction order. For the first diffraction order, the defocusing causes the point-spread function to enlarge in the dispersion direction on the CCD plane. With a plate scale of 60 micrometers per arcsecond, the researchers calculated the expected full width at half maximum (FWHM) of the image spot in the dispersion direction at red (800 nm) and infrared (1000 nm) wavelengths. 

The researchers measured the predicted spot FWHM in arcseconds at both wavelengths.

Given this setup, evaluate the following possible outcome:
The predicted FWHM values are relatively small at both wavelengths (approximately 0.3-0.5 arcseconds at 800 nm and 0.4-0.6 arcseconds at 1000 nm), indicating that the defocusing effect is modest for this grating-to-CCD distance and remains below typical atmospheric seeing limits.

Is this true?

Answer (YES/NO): NO